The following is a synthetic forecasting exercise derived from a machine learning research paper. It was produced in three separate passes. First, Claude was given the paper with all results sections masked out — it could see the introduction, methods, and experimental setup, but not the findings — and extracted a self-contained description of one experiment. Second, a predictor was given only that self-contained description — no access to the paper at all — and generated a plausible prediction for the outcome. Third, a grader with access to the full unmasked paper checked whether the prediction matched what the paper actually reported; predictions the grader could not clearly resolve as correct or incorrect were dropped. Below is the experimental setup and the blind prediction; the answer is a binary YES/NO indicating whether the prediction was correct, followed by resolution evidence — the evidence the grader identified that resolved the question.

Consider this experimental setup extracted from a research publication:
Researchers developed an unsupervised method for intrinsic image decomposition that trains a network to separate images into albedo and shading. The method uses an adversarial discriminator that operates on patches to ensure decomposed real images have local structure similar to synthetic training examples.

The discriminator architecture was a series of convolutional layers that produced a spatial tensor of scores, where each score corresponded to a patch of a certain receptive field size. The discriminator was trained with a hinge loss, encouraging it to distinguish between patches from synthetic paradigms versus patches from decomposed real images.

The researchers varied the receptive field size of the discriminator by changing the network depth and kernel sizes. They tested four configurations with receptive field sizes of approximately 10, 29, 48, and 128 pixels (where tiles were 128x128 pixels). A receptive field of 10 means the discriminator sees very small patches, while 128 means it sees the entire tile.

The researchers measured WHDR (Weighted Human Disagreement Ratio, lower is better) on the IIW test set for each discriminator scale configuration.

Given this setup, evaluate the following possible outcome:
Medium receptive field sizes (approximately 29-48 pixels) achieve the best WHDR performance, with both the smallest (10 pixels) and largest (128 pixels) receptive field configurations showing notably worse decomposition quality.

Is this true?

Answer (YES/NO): NO